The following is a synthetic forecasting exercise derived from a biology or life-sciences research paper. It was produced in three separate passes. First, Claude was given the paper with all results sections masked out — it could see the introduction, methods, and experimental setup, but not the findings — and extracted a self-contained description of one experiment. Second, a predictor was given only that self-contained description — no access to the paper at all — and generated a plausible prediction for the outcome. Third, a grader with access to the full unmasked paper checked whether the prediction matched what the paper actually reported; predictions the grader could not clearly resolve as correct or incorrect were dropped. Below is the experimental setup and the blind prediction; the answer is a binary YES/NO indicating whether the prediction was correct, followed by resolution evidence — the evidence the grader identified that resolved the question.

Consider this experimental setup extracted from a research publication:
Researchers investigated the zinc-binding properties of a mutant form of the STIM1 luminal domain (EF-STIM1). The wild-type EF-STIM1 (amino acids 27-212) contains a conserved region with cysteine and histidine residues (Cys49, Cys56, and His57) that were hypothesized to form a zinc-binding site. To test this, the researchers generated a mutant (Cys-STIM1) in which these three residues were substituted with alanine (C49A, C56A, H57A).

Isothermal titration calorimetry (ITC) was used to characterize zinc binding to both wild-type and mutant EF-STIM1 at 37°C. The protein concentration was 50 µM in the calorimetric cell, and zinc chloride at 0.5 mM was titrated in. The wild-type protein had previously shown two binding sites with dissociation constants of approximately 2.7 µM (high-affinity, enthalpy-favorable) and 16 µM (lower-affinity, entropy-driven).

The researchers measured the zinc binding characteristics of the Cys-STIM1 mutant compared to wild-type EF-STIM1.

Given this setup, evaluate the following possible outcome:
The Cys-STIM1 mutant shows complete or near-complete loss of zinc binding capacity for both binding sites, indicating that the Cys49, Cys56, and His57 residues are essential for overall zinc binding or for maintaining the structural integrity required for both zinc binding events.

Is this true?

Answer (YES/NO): NO